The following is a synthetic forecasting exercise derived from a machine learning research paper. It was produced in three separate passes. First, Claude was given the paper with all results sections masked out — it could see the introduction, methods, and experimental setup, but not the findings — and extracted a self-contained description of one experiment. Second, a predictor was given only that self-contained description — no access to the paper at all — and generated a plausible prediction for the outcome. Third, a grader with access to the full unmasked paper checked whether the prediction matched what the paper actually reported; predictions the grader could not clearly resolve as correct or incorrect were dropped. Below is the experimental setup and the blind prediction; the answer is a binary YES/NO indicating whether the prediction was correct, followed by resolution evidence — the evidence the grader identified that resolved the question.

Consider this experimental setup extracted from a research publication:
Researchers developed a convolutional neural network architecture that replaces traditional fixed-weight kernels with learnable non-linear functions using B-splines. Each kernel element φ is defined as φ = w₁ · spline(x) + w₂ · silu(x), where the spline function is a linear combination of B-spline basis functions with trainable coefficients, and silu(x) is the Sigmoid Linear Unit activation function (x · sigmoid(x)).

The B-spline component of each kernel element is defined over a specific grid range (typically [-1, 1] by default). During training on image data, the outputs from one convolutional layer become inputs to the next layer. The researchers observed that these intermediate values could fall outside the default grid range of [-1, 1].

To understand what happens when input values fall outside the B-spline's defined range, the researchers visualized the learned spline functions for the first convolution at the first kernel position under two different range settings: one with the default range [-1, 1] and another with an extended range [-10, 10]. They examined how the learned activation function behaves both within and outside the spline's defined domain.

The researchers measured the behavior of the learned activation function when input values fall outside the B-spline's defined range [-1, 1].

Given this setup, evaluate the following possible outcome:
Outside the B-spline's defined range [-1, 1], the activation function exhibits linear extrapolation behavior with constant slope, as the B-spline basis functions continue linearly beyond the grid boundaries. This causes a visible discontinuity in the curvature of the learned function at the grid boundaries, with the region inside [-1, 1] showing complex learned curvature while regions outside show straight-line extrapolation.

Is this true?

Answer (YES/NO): NO